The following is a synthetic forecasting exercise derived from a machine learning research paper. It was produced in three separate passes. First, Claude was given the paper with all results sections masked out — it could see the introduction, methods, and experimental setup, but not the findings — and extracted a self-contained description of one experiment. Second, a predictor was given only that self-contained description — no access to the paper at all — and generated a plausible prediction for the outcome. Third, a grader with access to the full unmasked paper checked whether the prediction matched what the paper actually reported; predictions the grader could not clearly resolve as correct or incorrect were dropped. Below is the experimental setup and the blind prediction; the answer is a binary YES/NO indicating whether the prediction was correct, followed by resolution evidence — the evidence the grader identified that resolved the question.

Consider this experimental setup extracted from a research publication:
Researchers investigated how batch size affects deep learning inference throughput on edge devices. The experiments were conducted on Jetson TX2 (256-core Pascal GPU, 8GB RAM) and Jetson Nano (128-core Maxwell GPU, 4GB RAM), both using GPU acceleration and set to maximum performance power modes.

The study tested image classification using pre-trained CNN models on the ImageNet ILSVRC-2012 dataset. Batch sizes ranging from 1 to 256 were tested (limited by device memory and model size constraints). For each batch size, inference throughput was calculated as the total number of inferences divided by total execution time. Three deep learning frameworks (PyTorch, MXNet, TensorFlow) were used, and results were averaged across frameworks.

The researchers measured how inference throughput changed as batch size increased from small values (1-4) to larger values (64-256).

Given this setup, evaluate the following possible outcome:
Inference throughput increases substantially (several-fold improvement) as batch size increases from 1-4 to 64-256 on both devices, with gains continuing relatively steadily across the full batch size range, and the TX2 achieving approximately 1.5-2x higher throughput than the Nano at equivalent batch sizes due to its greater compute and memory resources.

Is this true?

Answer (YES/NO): NO